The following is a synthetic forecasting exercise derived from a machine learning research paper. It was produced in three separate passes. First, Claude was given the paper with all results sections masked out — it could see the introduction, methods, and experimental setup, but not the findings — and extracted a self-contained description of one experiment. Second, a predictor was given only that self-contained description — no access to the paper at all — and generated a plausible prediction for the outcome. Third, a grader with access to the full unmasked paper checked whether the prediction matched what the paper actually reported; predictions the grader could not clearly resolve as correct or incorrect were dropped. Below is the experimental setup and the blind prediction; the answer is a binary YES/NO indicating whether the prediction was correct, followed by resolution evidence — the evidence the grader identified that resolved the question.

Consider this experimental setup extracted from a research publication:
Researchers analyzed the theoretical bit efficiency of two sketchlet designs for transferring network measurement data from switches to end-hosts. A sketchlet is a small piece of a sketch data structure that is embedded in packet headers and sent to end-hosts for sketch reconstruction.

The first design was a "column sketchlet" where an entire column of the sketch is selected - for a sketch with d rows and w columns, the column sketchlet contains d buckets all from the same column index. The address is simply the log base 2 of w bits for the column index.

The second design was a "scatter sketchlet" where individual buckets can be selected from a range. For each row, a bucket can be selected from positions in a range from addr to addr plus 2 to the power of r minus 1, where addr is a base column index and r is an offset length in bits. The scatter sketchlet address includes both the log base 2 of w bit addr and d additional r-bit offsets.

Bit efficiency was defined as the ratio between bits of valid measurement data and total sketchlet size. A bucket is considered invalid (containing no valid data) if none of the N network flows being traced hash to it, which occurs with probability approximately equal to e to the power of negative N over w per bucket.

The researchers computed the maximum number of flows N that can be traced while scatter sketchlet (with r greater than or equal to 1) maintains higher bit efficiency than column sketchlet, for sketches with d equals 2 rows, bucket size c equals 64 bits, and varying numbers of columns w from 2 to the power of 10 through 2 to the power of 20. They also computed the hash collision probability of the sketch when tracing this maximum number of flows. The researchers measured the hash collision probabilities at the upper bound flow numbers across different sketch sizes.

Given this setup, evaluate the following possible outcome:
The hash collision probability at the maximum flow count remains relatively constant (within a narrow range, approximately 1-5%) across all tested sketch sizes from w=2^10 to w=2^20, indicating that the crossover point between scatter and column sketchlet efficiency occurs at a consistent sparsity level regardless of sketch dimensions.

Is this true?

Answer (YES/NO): NO